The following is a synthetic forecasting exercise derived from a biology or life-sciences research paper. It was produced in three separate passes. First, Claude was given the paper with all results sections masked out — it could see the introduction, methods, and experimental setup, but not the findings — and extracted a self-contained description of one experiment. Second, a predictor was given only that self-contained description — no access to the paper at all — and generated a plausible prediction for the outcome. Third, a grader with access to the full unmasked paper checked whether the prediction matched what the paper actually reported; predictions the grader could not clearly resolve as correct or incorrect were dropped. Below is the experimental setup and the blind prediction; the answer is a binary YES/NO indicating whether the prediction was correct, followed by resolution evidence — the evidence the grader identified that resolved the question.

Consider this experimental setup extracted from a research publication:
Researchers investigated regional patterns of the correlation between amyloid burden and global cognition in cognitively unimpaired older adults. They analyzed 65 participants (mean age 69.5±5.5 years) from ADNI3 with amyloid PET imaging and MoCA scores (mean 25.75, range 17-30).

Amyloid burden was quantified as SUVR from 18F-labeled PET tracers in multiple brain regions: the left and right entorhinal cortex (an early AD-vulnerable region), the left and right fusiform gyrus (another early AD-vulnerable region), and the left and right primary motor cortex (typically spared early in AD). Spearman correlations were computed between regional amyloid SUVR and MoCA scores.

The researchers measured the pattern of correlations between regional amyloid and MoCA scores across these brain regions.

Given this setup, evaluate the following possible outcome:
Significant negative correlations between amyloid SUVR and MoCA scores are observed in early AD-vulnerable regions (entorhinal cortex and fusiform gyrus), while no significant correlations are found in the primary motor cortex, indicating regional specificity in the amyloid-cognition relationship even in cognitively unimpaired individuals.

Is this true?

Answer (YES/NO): NO